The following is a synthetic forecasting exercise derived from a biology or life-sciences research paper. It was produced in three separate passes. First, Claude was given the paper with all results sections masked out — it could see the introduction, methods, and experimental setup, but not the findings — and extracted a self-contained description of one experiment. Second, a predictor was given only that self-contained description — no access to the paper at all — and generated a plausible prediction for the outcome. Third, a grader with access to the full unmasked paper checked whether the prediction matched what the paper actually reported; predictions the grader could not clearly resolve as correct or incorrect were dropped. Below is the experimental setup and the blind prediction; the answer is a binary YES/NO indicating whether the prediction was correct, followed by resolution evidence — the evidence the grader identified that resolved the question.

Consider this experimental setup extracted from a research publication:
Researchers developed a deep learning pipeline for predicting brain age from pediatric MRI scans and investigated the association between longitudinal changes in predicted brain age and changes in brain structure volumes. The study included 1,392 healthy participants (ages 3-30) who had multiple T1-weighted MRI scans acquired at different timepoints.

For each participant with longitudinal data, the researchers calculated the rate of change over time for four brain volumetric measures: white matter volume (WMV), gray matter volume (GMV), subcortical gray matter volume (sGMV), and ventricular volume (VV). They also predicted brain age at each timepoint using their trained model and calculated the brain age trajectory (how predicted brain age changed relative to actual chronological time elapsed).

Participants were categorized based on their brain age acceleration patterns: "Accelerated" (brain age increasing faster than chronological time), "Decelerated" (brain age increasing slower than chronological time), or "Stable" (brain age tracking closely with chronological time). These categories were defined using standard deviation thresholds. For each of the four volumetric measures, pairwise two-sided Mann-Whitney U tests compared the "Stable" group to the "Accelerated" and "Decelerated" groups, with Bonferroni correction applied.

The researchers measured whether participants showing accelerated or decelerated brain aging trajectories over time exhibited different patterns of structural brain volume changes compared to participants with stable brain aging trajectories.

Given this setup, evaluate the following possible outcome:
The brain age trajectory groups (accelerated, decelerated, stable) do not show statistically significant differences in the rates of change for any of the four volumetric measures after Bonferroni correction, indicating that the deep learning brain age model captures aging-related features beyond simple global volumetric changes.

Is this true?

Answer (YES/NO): NO